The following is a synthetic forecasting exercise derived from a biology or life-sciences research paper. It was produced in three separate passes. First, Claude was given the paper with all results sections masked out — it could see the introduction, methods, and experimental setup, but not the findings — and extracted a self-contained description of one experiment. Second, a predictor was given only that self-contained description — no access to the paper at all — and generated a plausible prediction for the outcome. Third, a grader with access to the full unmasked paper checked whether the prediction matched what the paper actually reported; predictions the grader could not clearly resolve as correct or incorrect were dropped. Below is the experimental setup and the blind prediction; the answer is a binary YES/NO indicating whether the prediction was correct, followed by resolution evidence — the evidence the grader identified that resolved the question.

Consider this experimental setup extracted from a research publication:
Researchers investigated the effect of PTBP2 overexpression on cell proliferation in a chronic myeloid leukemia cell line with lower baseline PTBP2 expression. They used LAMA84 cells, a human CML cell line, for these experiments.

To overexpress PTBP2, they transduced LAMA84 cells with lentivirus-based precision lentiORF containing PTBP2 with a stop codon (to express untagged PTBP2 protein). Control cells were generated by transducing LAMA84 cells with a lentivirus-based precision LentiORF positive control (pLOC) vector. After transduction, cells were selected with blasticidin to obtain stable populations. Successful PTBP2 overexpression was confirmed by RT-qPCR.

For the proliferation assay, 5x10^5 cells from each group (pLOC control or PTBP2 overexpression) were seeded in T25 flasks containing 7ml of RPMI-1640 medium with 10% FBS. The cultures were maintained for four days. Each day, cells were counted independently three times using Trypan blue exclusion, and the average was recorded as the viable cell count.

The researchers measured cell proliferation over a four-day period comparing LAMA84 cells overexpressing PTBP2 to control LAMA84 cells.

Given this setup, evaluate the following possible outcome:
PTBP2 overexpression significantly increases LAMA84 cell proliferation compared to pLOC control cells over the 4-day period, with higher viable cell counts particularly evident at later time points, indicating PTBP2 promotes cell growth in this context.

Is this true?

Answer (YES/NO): YES